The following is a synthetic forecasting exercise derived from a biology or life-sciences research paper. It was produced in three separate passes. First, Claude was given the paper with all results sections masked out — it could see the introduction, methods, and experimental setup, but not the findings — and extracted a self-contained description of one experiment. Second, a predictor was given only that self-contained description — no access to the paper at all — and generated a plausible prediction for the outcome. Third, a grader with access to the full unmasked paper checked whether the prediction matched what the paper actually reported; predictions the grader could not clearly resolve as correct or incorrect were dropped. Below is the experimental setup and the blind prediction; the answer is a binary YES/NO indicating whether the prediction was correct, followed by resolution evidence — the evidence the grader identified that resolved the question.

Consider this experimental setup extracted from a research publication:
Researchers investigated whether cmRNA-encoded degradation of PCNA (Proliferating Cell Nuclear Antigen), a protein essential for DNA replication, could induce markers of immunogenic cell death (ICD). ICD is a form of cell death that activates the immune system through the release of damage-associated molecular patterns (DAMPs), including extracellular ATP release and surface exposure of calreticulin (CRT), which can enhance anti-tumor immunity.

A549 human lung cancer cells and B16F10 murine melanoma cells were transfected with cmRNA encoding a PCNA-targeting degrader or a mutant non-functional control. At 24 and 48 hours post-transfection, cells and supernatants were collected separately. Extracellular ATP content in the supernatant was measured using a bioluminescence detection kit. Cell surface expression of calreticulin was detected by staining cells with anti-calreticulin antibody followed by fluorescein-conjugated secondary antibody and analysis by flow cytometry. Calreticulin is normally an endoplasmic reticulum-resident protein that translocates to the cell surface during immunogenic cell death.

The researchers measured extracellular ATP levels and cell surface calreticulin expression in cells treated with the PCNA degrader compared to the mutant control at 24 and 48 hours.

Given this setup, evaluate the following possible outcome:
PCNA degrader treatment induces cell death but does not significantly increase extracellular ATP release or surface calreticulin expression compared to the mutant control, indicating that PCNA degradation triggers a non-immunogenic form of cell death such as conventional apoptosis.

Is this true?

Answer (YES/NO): NO